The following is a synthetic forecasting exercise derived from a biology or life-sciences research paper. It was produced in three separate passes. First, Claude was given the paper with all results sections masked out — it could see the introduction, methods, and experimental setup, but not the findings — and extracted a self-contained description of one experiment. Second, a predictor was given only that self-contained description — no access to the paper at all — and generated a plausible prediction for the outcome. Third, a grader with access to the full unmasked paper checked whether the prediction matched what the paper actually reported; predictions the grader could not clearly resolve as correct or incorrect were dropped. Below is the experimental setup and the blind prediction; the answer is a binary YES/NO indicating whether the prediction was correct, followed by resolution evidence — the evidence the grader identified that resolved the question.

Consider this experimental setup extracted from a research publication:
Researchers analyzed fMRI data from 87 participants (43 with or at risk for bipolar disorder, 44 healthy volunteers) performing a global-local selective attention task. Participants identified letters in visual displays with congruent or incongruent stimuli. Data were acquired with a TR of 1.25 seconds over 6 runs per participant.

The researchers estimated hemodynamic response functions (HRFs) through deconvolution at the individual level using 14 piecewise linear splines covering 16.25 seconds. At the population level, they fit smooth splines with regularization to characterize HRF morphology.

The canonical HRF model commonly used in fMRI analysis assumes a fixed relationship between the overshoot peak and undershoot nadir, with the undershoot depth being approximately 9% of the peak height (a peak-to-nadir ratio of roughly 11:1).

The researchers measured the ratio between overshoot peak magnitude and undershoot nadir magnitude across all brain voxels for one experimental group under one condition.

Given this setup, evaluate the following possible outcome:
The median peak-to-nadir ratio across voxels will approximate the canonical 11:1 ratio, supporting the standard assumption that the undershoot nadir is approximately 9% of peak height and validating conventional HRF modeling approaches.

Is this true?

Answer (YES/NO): NO